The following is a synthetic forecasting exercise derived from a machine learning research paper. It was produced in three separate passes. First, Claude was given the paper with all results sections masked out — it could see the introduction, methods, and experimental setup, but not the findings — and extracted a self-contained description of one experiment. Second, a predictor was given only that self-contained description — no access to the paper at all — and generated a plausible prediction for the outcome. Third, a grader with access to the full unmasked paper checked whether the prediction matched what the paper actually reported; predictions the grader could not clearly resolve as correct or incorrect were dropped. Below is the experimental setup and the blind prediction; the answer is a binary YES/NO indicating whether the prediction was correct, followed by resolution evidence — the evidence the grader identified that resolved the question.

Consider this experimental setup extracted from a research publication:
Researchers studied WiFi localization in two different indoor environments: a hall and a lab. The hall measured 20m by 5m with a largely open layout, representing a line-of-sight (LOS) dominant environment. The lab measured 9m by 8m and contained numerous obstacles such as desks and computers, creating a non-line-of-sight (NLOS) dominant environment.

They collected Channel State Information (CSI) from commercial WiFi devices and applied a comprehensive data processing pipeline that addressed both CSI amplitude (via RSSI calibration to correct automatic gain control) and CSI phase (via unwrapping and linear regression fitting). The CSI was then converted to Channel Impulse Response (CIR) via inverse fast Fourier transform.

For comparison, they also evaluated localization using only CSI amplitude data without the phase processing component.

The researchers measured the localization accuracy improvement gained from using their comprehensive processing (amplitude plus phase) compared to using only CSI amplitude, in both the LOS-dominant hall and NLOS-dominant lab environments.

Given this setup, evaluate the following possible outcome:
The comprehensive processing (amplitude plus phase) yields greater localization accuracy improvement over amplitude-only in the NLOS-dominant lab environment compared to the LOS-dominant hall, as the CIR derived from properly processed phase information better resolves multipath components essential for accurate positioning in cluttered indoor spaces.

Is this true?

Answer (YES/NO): YES